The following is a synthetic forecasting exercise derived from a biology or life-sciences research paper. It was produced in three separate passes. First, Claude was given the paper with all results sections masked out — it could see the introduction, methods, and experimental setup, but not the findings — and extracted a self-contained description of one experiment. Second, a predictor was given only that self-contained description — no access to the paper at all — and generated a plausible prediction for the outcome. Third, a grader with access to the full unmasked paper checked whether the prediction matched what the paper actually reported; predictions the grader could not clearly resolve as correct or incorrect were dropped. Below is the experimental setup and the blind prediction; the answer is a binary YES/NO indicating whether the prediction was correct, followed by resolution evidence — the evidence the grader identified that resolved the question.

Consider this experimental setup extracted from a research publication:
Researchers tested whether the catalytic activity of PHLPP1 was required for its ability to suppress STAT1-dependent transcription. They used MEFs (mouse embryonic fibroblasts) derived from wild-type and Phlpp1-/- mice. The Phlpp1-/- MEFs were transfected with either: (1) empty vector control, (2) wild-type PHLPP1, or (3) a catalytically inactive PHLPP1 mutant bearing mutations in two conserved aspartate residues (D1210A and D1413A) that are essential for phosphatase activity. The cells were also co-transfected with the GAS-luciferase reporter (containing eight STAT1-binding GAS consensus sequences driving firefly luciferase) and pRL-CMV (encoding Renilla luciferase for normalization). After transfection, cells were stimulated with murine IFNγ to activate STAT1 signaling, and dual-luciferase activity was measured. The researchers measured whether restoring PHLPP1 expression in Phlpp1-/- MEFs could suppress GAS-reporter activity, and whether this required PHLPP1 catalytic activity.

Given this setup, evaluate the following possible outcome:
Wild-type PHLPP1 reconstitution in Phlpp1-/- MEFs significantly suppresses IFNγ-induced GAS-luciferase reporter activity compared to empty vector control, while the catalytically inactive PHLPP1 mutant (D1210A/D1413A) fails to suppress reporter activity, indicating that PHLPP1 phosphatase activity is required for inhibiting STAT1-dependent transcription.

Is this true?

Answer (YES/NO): YES